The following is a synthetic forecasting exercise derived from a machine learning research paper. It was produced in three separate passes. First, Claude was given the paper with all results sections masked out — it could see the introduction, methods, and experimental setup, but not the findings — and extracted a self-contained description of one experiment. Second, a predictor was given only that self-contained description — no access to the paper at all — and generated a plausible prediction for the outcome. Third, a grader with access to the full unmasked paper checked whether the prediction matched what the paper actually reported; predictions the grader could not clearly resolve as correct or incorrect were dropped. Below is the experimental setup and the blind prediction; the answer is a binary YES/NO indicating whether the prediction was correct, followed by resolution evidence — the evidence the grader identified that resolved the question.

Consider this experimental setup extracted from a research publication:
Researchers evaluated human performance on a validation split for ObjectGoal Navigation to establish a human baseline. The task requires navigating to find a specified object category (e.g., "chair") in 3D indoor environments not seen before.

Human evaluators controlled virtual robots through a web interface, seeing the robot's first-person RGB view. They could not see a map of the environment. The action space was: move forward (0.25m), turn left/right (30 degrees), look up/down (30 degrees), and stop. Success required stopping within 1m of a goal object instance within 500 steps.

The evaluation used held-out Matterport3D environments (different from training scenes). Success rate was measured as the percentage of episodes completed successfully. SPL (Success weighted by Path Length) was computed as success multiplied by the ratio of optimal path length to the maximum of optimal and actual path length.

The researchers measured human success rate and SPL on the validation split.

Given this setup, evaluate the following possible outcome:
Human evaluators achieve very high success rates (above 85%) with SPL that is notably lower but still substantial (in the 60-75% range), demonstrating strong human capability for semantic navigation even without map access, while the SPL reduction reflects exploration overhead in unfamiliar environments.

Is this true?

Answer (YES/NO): NO